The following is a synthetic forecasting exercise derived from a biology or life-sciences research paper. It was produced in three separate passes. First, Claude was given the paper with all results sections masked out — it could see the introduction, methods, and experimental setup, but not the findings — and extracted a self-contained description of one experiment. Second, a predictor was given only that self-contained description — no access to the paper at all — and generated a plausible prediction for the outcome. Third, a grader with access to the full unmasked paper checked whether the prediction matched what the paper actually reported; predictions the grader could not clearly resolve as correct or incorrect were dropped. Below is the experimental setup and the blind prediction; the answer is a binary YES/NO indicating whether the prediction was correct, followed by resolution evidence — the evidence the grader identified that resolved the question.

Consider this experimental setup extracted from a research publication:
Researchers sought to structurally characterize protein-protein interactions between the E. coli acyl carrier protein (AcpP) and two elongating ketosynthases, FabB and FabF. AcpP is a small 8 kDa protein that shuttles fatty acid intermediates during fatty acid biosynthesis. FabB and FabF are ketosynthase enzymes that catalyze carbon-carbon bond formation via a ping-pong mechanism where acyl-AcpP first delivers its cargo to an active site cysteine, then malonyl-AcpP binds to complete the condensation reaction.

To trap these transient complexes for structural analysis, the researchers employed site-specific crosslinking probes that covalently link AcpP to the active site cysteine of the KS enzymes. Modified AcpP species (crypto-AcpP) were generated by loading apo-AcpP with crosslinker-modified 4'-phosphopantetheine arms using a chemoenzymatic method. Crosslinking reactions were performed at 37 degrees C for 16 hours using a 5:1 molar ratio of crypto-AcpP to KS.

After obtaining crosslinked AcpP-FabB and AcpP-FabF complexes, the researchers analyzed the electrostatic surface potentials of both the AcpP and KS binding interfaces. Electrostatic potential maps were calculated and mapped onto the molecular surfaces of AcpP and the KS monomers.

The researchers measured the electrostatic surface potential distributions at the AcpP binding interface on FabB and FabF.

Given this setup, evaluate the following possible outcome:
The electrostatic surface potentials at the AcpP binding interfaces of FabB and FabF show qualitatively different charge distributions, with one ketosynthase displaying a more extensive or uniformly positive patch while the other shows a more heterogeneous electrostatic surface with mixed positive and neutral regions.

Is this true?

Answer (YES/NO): NO